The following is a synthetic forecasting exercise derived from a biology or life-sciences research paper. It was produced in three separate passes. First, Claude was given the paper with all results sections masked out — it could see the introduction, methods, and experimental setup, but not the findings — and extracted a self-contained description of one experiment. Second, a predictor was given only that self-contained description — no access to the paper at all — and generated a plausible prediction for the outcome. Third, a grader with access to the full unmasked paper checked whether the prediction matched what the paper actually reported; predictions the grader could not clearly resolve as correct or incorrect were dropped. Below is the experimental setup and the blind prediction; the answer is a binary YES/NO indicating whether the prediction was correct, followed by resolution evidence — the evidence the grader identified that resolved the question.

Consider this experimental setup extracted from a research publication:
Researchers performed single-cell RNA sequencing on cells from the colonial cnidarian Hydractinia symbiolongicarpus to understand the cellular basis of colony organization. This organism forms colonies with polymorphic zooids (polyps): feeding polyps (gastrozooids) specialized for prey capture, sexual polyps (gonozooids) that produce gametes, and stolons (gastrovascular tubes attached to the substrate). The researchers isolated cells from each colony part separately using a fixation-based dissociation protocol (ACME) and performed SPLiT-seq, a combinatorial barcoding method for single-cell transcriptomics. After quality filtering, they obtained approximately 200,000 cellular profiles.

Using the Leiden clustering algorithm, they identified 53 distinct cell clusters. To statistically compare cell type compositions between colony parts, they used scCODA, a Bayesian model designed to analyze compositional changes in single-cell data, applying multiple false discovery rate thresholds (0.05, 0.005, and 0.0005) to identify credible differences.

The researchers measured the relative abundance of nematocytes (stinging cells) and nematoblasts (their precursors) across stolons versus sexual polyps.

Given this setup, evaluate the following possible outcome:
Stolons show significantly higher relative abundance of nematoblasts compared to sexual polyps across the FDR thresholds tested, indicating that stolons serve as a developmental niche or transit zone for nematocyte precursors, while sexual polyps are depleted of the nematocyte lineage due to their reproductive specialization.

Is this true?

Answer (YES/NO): YES